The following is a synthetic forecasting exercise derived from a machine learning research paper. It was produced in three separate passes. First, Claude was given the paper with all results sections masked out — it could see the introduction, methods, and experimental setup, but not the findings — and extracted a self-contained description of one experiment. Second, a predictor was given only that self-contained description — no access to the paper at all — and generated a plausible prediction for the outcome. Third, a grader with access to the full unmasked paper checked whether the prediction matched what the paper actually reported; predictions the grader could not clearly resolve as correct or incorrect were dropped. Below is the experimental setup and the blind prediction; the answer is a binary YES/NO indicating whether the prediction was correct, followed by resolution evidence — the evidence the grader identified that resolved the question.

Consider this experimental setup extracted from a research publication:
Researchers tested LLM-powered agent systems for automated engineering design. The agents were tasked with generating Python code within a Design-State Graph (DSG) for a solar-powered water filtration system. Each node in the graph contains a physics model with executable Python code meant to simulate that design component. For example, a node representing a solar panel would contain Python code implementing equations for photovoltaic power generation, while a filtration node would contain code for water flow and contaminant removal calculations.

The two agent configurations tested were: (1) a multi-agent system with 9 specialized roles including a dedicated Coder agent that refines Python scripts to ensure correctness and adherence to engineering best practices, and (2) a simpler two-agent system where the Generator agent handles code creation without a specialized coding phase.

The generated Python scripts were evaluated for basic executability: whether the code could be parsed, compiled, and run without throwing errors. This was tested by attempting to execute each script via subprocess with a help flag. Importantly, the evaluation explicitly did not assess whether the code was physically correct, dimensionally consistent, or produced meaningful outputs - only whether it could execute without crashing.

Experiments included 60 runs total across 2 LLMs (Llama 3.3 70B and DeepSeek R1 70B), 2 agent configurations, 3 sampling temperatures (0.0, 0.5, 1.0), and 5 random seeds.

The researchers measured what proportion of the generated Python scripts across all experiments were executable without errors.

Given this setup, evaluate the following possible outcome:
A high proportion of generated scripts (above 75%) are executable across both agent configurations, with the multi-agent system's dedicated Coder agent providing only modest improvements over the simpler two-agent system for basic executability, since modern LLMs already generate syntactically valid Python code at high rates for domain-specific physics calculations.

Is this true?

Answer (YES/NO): NO